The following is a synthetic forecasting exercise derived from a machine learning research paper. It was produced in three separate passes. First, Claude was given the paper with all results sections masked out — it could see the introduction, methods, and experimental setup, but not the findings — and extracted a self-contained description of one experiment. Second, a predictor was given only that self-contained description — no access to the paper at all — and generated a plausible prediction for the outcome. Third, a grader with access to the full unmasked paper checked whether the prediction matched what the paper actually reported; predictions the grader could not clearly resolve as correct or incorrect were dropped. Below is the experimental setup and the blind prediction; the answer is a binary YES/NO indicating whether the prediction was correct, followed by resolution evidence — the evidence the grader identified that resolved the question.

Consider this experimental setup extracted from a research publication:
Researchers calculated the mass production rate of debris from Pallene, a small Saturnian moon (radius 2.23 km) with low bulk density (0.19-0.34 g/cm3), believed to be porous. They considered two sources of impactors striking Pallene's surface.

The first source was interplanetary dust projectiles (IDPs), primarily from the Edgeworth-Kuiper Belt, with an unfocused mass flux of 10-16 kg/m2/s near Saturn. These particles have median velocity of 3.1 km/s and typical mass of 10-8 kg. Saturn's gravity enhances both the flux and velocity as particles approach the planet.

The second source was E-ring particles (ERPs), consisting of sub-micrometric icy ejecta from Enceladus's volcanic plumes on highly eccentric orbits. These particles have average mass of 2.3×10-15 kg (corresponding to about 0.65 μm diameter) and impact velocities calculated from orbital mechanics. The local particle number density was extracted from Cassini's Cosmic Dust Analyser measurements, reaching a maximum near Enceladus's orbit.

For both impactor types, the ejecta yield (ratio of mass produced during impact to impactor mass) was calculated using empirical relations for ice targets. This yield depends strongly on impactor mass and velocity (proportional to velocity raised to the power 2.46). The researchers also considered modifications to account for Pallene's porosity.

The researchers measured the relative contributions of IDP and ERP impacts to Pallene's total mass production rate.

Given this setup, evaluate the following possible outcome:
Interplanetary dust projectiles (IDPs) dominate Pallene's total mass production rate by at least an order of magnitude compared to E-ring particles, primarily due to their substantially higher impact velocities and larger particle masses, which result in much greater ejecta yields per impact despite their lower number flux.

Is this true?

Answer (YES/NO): YES